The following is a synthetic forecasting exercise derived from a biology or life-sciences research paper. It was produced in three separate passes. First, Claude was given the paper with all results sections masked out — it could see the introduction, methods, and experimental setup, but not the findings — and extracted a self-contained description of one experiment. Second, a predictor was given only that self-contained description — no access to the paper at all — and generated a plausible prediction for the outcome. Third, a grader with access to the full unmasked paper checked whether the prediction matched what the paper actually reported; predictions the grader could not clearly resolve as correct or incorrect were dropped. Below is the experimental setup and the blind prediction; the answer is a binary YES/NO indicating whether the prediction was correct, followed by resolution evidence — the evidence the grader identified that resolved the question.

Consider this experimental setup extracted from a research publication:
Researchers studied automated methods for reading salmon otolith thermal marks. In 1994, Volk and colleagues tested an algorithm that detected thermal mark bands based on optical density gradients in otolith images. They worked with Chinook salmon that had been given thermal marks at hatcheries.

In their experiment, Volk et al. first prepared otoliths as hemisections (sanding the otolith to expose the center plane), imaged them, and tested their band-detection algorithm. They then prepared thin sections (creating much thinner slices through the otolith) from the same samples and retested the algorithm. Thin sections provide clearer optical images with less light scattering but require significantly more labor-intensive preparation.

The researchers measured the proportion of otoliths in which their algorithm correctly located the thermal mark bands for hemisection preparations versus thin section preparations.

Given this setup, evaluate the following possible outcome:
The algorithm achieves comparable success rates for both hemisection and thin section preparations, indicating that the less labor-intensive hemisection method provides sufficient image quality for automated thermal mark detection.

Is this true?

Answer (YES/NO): NO